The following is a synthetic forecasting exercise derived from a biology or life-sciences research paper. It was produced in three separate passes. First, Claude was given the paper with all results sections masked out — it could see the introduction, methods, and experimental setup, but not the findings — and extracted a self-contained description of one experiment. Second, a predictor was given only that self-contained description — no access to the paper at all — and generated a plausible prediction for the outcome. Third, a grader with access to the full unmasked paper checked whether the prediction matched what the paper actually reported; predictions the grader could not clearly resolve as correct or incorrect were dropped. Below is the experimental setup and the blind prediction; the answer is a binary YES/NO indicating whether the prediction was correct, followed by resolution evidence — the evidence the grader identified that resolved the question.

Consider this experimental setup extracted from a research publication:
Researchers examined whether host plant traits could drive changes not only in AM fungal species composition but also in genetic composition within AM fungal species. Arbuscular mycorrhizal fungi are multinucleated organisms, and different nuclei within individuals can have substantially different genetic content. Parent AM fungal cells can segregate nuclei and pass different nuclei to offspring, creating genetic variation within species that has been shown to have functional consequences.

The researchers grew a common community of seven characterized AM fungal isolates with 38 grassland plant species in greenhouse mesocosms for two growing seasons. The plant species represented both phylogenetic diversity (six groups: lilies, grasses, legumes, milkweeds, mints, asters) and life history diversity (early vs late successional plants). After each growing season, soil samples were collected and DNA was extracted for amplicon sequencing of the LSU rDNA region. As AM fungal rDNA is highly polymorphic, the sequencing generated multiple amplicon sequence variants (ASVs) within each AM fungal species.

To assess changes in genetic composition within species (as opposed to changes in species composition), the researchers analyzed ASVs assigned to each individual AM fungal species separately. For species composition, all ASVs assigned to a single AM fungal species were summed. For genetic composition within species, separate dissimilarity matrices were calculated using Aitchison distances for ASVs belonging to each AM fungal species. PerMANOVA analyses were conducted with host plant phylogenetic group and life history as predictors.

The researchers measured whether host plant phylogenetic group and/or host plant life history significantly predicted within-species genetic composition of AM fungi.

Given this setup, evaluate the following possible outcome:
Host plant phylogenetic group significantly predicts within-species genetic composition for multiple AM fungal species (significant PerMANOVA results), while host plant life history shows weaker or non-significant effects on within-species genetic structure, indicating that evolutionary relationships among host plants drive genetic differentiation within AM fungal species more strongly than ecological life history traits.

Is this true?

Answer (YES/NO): NO